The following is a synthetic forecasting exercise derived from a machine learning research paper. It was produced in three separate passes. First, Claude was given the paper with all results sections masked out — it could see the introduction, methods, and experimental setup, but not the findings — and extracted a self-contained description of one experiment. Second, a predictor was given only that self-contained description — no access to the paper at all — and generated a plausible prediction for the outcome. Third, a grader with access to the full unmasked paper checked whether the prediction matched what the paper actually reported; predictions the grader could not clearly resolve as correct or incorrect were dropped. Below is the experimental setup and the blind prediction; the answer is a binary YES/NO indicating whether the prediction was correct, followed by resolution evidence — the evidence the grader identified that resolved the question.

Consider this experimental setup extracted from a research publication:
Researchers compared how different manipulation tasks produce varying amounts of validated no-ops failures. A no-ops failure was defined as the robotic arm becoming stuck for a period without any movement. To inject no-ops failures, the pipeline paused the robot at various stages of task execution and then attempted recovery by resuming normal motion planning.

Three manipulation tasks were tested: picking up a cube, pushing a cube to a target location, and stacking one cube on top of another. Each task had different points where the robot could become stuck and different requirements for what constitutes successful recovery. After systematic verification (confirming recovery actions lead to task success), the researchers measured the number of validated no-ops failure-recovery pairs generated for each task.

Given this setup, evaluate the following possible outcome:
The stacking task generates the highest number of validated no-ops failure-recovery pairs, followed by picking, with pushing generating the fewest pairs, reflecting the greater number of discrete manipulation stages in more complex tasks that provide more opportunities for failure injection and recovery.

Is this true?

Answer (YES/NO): NO